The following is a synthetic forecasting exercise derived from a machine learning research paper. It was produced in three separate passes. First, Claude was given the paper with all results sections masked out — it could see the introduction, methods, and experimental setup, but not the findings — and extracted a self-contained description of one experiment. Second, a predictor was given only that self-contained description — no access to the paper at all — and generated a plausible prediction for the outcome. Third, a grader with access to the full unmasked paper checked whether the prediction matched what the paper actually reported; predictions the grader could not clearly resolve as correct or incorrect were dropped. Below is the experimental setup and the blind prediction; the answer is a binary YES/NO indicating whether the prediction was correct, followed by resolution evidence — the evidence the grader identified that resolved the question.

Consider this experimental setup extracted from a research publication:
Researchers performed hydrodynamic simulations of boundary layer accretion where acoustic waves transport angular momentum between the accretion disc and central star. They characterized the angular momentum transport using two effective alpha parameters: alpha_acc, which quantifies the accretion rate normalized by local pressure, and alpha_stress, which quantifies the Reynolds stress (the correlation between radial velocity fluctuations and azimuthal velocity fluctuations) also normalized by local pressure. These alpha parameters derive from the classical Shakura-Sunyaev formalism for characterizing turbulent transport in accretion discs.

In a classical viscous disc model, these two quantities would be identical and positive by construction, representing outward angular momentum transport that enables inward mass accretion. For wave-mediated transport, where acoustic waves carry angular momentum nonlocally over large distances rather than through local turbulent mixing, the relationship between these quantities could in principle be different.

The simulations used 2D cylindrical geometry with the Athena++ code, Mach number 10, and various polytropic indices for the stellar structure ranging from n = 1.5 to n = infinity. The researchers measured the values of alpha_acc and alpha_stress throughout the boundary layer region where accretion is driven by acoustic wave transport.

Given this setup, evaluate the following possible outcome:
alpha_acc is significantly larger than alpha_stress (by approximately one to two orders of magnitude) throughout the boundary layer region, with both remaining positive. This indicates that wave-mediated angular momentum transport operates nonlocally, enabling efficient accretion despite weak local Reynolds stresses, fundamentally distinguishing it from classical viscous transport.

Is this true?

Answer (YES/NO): NO